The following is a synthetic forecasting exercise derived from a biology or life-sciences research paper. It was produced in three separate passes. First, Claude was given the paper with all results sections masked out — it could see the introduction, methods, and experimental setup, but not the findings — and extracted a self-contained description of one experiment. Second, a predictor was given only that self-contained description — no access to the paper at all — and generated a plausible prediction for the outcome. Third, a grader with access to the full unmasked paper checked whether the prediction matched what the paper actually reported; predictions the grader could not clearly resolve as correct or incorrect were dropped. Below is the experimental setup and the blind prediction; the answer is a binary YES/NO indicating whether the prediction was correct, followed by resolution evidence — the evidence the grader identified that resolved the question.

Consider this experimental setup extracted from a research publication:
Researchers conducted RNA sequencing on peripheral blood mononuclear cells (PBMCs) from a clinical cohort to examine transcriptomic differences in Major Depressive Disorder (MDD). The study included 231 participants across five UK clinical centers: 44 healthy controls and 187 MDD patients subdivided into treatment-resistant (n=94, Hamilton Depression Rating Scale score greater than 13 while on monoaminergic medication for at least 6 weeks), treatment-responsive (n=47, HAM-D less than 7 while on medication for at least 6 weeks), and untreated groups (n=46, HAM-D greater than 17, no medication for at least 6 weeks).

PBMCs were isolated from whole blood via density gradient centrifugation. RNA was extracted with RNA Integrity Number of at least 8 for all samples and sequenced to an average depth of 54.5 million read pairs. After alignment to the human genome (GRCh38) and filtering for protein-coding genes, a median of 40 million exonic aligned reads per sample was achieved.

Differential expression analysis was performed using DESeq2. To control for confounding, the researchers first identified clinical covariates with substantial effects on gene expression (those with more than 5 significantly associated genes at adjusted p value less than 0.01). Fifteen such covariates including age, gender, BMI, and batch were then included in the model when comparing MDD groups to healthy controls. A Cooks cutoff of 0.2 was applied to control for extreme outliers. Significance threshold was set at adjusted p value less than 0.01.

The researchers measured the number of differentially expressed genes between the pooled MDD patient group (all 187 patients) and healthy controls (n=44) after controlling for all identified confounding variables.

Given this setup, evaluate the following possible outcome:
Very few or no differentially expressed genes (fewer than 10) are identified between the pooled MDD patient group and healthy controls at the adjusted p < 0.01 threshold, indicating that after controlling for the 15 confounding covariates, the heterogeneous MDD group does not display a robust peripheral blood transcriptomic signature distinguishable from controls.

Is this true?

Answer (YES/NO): YES